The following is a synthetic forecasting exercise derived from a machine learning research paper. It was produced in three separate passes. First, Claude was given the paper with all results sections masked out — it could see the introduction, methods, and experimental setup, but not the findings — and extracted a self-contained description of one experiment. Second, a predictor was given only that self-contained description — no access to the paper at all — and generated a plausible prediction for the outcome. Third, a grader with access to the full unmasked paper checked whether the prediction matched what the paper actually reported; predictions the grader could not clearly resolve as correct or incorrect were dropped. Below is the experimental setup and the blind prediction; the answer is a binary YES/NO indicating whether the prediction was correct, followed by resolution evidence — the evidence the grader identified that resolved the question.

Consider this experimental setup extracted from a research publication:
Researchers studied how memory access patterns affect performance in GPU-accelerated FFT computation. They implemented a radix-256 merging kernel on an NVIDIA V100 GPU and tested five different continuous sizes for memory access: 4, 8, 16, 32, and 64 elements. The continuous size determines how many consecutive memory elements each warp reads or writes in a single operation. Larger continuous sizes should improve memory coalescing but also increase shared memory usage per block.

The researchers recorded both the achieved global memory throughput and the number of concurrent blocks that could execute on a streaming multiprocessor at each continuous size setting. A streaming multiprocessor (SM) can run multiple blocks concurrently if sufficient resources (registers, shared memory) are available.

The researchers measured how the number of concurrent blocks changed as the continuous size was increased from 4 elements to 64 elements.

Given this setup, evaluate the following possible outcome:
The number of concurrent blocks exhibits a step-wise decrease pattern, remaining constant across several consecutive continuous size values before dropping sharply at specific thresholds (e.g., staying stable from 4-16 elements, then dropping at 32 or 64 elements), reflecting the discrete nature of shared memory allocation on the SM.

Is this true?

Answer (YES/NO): NO